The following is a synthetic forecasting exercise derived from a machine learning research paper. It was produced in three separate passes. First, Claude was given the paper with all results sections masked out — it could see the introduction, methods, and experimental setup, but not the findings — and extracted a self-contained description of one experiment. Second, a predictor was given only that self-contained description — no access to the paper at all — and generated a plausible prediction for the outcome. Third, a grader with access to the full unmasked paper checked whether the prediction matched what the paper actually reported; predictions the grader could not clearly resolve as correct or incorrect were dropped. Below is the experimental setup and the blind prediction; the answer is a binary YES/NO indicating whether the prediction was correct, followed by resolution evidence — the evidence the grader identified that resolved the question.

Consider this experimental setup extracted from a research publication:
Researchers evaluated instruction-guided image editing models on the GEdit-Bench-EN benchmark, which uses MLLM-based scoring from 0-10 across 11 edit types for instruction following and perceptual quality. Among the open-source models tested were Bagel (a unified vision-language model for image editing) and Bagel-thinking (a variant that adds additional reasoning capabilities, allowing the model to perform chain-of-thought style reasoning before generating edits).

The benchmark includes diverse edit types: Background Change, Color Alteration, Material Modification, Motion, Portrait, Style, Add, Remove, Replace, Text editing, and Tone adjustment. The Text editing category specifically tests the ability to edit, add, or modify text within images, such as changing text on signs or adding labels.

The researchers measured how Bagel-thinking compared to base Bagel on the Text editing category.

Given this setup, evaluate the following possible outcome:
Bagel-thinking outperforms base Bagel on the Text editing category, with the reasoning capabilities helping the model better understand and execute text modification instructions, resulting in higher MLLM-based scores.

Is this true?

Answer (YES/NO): NO